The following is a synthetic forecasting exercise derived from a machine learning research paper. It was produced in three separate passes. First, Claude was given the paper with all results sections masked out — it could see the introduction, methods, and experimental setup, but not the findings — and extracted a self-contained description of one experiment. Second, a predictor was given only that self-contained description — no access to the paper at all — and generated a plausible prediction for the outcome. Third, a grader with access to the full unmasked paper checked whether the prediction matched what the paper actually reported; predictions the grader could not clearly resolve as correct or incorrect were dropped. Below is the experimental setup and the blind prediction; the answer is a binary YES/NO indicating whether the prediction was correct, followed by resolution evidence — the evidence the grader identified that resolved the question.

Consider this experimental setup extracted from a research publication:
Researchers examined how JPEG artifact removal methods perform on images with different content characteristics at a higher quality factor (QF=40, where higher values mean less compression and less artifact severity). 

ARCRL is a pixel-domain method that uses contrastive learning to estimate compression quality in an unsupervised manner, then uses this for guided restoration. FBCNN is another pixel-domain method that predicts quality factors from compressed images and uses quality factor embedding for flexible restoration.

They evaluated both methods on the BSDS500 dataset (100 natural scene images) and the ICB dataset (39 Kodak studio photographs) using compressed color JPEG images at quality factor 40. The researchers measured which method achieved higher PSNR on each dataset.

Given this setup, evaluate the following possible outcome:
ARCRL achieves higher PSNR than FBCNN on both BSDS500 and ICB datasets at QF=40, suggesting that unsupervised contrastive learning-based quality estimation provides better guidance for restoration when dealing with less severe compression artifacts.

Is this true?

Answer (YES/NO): NO